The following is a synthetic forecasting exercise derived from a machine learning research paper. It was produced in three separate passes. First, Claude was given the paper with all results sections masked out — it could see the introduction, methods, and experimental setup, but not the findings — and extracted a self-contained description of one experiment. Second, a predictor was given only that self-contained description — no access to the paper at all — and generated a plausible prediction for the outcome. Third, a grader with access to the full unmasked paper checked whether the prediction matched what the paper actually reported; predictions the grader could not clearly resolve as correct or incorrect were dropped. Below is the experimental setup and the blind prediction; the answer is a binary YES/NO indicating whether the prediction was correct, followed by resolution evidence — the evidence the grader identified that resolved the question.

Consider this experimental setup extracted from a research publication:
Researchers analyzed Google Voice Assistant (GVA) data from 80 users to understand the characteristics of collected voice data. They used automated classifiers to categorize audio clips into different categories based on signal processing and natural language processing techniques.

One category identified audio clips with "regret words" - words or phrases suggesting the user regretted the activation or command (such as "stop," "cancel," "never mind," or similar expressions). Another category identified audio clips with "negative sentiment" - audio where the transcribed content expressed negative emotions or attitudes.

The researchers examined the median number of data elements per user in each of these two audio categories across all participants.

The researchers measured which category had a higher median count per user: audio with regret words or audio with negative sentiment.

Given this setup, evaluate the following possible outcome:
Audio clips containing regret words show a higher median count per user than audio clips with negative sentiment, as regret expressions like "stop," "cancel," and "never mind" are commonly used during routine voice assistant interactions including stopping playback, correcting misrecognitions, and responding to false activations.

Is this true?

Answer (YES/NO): NO